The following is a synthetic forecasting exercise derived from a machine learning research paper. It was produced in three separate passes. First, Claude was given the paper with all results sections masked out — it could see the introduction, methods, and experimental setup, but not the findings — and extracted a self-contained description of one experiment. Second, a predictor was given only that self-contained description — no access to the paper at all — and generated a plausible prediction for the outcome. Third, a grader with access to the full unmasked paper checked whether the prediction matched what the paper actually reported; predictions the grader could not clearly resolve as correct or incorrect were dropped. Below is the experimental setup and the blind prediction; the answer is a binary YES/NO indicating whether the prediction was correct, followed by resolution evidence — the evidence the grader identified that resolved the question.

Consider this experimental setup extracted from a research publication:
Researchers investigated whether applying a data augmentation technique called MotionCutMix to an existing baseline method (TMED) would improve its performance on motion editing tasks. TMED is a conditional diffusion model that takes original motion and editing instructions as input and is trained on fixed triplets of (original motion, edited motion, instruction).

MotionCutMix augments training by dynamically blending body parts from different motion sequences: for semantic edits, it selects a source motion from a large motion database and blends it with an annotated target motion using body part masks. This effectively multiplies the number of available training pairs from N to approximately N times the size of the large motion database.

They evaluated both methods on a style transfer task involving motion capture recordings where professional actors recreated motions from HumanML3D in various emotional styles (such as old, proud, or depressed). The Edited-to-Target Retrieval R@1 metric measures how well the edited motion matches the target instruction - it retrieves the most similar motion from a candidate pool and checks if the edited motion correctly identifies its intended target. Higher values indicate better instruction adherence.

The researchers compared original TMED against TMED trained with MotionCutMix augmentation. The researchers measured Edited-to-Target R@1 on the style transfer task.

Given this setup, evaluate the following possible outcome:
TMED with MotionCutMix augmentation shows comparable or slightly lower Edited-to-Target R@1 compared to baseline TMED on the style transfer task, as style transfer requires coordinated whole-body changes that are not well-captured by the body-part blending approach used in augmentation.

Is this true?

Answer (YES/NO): NO